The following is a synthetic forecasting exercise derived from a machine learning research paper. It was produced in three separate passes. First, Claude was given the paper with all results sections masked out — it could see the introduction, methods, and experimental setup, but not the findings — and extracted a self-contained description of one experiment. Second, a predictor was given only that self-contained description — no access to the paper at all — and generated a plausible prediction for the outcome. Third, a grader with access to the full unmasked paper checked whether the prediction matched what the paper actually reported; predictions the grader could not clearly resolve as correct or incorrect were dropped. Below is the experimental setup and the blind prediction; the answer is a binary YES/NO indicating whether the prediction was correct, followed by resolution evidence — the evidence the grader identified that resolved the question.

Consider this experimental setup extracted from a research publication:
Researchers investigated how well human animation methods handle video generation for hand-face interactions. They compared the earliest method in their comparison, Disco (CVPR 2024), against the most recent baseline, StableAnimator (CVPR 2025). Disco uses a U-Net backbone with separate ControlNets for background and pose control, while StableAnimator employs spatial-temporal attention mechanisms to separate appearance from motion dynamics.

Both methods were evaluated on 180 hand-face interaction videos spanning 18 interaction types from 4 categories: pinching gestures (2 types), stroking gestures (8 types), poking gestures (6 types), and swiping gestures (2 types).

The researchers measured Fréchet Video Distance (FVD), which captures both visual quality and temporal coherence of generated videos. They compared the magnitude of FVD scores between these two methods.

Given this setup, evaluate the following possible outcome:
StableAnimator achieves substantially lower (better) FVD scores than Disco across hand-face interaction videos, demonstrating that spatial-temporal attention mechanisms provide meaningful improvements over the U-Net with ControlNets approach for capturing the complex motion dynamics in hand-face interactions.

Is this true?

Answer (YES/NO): YES